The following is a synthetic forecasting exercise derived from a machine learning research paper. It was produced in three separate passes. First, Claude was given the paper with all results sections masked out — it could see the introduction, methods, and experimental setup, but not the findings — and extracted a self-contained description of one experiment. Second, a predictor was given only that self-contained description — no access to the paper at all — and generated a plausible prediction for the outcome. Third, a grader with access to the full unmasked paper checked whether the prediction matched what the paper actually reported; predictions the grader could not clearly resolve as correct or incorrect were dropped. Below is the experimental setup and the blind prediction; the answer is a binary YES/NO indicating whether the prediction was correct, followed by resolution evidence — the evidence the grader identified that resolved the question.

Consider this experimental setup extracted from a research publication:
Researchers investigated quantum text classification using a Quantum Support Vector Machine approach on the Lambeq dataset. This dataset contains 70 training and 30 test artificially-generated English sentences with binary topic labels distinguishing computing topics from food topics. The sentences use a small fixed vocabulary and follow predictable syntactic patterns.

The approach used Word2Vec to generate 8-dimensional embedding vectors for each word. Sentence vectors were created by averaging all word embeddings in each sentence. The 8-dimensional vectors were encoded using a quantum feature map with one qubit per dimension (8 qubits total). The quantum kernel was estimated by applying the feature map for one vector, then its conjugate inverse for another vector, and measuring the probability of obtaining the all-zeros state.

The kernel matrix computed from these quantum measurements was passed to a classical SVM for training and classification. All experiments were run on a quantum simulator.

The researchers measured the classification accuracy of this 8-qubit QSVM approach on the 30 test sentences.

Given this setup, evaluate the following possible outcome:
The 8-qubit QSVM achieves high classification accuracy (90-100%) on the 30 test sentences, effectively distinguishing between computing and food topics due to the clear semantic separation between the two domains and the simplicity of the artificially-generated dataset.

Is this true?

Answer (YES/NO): YES